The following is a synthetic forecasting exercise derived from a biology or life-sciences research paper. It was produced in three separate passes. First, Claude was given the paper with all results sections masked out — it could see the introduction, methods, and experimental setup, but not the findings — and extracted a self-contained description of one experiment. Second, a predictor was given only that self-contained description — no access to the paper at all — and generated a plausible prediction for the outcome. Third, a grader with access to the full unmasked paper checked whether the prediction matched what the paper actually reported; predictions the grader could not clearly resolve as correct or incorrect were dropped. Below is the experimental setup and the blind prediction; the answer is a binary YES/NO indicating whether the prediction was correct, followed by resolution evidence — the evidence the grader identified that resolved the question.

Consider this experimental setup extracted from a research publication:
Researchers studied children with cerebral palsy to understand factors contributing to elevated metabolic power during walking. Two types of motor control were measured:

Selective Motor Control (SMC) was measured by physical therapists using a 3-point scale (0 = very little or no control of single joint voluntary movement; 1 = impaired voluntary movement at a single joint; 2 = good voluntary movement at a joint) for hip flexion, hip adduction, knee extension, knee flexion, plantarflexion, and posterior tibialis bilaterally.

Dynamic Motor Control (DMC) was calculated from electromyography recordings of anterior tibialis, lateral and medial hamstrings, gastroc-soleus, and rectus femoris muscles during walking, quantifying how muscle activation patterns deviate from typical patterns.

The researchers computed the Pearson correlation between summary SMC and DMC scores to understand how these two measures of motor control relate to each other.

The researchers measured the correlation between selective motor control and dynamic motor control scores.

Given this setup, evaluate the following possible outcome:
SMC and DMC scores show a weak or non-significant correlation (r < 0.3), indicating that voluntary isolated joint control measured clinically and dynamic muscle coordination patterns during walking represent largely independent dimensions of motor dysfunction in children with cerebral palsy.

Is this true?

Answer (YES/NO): NO